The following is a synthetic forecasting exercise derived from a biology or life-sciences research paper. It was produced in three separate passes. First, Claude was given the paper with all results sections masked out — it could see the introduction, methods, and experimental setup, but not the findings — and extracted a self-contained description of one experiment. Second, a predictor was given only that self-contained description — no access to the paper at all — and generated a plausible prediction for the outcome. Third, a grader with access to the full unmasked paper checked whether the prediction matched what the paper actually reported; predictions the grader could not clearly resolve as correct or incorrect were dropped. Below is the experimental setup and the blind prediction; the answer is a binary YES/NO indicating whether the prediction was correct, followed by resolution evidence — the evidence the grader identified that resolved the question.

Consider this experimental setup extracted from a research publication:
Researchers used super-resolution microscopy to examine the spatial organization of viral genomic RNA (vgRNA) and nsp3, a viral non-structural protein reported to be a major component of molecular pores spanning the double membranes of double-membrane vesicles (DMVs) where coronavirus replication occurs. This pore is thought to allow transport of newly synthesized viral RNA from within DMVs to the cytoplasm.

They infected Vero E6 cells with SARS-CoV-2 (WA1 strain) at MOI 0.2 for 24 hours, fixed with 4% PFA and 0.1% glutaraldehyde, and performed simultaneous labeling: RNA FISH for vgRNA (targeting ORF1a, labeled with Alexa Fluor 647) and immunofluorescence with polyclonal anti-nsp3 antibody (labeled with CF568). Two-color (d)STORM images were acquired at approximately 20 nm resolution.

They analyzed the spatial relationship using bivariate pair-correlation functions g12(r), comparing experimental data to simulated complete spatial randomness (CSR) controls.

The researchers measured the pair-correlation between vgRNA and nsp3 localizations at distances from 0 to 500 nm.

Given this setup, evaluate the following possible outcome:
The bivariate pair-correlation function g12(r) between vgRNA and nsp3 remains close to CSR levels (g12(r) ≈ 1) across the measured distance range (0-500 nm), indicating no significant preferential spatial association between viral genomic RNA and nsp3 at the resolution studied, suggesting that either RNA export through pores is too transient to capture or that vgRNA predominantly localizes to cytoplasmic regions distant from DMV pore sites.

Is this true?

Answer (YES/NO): NO